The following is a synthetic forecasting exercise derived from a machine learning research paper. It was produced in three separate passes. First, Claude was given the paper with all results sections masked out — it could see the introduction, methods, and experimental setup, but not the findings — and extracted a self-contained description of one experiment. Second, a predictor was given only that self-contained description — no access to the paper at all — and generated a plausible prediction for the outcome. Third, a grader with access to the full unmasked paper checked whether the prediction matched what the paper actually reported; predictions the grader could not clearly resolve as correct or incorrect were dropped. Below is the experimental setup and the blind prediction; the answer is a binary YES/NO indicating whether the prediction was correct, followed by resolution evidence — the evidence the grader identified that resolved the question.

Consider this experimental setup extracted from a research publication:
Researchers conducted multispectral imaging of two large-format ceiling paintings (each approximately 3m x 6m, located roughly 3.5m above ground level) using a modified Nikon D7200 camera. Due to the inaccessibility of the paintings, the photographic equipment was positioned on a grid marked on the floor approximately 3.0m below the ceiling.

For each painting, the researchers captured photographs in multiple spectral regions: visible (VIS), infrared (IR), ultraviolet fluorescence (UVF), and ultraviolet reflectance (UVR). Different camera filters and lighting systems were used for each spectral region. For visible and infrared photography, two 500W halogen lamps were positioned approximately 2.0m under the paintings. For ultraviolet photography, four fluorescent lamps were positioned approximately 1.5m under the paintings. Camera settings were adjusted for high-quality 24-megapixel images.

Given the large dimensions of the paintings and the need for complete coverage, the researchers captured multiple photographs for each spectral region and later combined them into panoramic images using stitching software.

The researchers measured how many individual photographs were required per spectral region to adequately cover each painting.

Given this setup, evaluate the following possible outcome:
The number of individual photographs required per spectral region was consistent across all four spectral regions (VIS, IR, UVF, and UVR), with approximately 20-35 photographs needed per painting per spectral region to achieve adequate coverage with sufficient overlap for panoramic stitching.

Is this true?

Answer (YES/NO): YES